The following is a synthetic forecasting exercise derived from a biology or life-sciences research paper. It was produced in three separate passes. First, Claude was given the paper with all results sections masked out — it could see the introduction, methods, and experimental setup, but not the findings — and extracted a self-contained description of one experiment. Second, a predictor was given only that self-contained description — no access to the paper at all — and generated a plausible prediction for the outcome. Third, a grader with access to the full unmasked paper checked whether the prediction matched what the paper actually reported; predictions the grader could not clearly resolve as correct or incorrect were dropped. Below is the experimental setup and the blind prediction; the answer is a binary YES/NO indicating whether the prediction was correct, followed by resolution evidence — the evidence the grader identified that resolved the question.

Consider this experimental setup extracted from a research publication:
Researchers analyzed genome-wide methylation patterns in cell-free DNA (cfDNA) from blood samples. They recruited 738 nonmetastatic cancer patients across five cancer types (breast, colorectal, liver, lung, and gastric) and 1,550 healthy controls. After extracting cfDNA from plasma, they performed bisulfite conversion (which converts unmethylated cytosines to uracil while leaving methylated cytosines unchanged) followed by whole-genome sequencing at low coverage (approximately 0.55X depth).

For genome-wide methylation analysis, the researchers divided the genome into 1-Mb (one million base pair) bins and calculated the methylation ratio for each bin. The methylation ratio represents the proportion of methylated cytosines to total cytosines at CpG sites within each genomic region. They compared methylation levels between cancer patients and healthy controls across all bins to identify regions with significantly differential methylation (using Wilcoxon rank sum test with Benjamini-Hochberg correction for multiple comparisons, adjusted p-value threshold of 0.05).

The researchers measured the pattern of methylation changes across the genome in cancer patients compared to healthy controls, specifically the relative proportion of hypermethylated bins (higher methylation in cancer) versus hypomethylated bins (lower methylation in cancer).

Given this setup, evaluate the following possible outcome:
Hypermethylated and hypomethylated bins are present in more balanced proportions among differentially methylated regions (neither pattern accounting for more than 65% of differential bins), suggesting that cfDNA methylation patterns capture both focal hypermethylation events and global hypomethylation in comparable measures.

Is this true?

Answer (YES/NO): NO